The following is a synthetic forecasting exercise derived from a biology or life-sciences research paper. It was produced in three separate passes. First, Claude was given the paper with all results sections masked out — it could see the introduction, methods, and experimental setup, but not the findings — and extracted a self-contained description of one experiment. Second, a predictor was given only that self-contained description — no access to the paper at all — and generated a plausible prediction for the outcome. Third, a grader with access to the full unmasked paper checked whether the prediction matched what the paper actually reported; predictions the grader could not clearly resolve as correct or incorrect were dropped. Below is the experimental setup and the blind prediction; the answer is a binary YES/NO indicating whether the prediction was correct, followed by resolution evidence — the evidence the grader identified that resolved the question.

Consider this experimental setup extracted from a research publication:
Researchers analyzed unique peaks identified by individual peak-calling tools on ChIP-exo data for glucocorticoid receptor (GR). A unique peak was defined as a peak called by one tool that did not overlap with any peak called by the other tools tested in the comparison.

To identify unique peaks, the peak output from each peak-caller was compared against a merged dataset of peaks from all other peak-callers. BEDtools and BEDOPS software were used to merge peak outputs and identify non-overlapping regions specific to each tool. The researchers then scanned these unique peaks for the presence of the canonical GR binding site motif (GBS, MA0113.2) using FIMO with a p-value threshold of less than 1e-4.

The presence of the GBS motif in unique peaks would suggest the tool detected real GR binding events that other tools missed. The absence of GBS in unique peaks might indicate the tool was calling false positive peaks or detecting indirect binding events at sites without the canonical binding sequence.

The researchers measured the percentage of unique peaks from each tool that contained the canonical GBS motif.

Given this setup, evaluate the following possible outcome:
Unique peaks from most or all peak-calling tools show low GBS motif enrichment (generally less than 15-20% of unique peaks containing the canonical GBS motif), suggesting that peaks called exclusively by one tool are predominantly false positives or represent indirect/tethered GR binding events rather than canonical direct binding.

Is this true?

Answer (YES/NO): NO